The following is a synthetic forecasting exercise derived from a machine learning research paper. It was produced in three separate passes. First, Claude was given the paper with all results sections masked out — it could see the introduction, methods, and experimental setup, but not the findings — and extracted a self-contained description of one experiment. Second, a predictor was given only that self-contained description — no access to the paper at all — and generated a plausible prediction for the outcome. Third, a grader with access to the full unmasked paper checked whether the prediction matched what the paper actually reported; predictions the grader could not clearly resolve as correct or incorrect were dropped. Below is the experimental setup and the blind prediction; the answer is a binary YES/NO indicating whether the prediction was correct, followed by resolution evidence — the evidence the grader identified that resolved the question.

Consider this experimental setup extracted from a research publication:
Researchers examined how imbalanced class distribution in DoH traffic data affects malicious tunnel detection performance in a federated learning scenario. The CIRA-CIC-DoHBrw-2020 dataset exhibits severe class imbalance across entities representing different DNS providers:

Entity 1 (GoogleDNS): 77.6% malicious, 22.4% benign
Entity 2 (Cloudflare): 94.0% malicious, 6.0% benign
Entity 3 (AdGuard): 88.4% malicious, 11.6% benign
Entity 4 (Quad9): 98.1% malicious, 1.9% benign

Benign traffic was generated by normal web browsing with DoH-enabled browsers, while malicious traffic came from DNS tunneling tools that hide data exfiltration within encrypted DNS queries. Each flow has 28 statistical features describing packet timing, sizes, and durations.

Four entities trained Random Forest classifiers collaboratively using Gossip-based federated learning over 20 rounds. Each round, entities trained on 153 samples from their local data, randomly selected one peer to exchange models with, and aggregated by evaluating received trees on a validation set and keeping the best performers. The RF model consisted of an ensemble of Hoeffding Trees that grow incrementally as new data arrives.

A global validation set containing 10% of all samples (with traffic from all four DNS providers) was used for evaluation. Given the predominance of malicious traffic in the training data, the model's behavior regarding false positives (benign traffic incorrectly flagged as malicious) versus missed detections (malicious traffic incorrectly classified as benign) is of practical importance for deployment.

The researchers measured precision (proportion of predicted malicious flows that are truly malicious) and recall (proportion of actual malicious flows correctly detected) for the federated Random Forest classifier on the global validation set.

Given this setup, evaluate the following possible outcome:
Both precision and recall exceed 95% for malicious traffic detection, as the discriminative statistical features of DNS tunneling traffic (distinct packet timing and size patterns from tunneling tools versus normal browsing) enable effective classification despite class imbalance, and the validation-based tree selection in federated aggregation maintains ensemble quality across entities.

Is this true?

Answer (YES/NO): YES